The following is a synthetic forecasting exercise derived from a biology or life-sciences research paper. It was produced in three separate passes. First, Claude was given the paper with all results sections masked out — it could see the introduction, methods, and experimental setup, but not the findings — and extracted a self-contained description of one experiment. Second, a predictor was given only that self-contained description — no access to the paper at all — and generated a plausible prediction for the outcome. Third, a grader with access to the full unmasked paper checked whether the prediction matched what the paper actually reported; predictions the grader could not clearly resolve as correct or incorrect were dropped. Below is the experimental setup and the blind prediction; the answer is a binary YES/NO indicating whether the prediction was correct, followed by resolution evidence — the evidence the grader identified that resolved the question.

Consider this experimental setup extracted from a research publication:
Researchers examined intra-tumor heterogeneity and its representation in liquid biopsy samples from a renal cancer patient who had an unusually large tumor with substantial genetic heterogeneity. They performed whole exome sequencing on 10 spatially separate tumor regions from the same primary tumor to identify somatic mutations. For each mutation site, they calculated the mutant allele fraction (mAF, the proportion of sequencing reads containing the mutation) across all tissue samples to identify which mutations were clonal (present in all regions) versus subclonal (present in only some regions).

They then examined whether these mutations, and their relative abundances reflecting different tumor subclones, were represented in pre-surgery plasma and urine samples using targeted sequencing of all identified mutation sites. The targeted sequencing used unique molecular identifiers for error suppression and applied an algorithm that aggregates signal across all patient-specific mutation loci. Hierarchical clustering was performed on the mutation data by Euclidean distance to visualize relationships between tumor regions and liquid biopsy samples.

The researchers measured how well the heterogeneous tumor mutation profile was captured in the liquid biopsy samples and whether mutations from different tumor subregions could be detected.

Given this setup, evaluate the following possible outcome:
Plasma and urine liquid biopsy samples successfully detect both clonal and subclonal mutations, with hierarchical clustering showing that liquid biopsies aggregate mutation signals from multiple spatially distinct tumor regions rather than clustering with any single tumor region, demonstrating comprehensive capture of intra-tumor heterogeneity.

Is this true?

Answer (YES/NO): YES